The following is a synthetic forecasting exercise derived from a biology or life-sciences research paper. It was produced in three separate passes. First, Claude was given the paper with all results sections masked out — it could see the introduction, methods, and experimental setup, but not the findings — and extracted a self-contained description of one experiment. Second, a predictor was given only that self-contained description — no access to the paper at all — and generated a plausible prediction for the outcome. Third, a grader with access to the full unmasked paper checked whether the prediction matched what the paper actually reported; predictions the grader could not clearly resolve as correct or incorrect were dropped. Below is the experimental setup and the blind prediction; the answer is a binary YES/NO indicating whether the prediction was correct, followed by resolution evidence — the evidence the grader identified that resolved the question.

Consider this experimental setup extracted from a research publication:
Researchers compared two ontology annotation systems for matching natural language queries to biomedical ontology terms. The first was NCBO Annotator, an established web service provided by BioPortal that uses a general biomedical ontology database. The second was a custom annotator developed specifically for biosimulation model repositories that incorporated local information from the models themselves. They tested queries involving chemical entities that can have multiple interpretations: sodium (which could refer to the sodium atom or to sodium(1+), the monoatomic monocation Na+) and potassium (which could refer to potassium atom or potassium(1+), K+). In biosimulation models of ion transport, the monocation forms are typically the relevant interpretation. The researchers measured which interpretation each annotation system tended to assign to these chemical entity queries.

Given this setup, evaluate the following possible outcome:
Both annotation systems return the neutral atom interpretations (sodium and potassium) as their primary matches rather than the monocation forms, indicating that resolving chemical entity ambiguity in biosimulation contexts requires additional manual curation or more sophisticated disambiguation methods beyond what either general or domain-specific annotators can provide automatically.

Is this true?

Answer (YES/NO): NO